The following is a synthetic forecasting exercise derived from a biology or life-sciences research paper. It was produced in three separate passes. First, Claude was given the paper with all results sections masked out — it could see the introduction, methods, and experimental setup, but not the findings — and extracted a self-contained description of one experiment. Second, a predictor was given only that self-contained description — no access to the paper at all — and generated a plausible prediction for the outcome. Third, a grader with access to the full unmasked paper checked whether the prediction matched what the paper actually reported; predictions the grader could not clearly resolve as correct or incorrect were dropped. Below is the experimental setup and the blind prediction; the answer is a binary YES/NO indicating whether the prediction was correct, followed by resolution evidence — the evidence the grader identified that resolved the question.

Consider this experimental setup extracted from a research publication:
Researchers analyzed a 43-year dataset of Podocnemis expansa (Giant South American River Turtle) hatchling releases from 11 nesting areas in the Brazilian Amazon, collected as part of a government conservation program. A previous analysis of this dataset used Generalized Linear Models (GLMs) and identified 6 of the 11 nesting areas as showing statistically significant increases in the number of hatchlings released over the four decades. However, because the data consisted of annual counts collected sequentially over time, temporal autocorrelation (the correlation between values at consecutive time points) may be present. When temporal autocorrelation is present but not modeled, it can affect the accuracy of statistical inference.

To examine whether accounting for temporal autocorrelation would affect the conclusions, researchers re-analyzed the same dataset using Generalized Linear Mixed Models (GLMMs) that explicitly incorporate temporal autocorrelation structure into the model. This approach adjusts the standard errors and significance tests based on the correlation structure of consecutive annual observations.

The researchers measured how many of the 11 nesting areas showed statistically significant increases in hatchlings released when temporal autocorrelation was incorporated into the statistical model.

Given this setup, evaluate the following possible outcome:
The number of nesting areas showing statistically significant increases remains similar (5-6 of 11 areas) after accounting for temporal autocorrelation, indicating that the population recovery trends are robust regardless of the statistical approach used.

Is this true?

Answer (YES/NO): NO